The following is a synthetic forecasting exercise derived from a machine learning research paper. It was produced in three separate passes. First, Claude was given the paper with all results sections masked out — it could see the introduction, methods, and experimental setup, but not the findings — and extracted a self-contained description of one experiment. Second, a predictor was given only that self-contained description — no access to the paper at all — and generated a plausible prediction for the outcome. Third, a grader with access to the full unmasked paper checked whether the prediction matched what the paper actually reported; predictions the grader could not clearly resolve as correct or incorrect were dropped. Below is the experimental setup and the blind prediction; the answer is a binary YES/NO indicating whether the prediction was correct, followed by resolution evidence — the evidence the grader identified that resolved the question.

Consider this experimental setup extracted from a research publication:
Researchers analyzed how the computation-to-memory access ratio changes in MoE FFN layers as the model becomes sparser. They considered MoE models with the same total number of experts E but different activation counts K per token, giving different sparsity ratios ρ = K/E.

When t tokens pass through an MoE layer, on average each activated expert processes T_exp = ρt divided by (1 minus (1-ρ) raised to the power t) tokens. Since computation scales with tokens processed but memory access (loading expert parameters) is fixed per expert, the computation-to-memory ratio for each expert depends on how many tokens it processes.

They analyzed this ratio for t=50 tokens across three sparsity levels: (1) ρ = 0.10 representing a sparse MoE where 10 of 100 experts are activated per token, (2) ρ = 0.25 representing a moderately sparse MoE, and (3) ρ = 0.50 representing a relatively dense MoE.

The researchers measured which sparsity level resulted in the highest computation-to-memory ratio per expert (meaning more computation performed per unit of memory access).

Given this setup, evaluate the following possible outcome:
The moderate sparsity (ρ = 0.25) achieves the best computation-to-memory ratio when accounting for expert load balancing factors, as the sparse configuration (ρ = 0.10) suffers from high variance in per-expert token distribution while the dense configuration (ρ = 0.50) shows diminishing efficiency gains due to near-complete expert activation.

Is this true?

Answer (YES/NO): NO